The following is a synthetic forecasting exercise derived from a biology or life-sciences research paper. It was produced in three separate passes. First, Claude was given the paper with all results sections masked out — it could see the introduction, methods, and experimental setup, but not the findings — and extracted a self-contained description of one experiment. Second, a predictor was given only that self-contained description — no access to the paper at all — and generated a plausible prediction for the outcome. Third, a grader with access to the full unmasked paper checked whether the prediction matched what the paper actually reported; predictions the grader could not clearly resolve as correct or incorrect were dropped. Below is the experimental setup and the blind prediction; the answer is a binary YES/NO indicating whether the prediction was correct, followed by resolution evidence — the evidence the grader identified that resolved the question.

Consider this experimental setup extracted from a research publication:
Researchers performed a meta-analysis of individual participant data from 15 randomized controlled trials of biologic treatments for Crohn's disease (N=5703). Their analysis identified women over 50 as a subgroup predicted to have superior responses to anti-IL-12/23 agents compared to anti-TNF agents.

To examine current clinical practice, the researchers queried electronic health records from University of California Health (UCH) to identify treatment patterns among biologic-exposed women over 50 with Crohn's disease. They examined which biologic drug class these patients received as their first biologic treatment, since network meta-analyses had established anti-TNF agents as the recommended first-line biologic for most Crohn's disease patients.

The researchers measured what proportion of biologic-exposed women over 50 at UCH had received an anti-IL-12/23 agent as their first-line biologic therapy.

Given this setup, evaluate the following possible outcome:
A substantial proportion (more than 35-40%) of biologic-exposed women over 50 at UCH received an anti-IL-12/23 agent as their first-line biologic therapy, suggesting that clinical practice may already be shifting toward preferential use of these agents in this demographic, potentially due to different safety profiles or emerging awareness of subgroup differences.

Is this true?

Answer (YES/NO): NO